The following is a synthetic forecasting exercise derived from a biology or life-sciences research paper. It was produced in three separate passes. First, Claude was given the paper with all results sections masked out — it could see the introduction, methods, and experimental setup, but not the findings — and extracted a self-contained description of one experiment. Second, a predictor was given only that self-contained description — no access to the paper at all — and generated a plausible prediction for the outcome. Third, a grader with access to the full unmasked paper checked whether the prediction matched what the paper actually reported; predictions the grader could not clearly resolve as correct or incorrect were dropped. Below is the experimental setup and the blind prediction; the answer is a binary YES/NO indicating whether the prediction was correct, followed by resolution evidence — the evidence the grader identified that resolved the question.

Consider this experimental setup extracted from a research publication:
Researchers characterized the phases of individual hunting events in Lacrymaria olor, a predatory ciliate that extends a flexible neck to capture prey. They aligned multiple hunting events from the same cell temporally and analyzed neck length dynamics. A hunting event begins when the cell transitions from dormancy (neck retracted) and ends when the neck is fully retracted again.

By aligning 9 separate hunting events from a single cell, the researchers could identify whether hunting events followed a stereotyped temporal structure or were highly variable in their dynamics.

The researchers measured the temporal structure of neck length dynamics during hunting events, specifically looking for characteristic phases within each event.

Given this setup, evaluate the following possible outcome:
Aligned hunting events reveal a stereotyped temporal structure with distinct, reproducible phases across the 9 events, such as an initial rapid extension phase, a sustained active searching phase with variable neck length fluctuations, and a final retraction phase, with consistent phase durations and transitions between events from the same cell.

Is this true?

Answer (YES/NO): YES